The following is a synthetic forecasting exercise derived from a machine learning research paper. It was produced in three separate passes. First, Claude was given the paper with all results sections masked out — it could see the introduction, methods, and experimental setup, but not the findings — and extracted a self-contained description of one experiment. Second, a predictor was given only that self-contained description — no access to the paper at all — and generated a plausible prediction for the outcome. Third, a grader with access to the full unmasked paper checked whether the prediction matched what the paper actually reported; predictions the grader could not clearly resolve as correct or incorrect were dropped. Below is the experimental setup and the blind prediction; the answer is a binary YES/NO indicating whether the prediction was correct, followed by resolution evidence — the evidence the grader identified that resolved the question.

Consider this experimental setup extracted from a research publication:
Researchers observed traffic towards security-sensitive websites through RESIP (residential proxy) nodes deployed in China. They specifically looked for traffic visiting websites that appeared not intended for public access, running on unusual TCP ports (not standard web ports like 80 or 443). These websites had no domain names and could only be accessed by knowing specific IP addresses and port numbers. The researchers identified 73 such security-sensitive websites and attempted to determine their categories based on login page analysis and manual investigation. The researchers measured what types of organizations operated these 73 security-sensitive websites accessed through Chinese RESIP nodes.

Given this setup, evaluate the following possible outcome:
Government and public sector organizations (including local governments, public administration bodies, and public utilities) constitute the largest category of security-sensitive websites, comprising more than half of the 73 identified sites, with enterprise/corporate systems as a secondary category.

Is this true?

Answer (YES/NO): NO